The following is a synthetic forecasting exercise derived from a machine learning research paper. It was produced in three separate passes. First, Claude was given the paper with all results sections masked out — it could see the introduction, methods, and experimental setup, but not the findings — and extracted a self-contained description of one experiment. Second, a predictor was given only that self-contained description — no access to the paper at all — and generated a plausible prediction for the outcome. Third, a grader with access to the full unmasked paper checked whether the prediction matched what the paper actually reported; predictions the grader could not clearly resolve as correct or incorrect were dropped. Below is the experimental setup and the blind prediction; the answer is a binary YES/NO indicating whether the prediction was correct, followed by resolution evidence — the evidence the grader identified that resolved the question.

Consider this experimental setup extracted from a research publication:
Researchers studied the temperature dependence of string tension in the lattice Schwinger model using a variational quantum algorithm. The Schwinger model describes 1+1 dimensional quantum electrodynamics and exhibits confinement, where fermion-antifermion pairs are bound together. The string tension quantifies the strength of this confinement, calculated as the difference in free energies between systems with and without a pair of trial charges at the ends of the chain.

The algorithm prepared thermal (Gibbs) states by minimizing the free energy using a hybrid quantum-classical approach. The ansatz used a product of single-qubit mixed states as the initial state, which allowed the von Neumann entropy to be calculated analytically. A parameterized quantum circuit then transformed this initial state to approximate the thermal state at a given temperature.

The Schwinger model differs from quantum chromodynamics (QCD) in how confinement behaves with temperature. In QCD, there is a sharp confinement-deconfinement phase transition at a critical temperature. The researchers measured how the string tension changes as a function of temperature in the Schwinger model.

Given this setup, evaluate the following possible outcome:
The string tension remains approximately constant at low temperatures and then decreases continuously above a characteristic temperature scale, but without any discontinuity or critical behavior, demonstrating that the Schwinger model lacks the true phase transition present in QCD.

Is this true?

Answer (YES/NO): NO